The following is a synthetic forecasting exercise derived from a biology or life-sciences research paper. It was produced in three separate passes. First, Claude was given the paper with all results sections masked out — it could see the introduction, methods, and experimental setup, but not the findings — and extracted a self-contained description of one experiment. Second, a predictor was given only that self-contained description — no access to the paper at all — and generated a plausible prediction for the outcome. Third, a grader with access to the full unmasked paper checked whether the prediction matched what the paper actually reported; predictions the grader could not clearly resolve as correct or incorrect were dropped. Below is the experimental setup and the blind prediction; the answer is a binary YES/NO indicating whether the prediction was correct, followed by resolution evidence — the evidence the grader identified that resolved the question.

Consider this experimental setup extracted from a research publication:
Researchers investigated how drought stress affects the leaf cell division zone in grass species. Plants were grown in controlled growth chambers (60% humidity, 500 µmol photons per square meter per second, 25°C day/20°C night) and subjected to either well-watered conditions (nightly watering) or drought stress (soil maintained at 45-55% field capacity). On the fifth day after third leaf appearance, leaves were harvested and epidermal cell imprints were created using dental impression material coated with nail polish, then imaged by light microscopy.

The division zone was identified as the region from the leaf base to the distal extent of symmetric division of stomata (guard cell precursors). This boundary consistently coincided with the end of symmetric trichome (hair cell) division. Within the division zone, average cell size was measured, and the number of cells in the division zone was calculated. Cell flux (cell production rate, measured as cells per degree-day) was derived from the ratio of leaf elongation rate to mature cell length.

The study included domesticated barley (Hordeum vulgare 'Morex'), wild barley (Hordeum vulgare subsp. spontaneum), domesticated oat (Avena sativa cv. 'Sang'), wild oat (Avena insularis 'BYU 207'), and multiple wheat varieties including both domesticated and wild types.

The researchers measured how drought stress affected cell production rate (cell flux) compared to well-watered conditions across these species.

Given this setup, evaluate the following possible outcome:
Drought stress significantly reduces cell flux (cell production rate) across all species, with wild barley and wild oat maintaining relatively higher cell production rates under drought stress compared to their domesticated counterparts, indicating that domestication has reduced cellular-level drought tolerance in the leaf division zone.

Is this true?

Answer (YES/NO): NO